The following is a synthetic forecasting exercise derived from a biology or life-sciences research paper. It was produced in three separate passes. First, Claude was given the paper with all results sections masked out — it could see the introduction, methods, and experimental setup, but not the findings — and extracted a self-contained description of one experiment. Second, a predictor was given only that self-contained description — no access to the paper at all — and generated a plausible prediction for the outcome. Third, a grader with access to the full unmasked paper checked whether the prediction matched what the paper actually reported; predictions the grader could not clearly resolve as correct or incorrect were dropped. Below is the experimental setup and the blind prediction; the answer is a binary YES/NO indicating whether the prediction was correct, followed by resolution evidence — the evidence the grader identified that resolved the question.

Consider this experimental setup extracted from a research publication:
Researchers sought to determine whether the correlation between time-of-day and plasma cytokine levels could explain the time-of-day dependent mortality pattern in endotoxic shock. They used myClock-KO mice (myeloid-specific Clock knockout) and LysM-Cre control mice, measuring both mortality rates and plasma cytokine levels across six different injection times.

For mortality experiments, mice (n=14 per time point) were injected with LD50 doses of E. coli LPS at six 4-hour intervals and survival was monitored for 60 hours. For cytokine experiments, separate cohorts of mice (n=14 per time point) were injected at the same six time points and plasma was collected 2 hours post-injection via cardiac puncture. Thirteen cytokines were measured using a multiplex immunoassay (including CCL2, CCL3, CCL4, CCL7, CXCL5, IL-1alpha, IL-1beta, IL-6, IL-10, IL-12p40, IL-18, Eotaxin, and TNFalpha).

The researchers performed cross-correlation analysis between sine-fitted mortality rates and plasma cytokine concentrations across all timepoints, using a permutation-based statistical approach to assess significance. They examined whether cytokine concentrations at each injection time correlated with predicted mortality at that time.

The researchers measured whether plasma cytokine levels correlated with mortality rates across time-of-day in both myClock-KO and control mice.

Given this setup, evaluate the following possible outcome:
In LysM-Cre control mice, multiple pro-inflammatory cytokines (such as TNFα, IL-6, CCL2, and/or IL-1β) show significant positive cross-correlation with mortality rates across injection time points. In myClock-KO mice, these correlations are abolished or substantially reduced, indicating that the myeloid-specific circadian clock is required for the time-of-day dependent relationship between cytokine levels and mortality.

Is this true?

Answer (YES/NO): NO